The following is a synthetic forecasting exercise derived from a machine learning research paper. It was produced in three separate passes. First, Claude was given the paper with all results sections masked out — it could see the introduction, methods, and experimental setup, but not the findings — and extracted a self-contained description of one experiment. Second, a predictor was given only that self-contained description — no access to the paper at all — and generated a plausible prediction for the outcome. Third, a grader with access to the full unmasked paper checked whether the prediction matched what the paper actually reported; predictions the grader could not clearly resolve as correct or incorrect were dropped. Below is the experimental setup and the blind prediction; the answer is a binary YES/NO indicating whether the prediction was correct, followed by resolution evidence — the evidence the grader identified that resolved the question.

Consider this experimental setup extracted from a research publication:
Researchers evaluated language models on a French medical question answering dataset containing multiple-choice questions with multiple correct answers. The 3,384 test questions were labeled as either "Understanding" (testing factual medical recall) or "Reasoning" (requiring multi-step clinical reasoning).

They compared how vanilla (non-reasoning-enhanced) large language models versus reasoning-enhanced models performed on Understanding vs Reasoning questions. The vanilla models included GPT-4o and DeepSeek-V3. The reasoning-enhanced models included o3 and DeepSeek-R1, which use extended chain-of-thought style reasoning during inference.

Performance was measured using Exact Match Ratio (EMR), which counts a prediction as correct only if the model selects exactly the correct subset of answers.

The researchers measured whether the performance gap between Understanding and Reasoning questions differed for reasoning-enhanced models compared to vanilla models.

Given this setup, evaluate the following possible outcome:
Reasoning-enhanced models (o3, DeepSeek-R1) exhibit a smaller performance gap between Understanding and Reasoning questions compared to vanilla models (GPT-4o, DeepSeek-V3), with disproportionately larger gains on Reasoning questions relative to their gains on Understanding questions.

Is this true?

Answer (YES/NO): YES